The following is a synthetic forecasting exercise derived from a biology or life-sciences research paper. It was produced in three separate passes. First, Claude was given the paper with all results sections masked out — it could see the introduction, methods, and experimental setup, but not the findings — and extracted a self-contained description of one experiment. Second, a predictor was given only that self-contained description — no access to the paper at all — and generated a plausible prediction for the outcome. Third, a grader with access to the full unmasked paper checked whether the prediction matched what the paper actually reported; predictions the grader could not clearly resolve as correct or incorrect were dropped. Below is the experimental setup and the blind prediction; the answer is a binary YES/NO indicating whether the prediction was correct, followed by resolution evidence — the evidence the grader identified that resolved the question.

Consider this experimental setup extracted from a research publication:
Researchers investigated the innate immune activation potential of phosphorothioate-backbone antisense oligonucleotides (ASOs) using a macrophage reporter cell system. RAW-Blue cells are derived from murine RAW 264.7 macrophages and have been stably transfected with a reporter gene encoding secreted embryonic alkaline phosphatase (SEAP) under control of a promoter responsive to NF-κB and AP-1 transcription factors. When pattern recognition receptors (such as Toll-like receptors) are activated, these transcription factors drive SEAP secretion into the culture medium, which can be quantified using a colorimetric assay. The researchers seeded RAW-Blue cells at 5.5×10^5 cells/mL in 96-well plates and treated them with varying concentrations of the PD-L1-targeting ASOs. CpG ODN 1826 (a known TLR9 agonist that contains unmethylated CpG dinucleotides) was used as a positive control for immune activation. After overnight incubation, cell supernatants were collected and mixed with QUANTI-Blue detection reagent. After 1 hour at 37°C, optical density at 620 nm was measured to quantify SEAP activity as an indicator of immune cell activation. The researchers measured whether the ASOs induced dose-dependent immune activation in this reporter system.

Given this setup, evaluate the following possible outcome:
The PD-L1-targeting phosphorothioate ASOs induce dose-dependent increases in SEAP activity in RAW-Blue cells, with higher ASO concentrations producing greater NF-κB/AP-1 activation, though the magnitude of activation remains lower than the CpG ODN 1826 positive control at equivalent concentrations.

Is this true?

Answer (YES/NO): NO